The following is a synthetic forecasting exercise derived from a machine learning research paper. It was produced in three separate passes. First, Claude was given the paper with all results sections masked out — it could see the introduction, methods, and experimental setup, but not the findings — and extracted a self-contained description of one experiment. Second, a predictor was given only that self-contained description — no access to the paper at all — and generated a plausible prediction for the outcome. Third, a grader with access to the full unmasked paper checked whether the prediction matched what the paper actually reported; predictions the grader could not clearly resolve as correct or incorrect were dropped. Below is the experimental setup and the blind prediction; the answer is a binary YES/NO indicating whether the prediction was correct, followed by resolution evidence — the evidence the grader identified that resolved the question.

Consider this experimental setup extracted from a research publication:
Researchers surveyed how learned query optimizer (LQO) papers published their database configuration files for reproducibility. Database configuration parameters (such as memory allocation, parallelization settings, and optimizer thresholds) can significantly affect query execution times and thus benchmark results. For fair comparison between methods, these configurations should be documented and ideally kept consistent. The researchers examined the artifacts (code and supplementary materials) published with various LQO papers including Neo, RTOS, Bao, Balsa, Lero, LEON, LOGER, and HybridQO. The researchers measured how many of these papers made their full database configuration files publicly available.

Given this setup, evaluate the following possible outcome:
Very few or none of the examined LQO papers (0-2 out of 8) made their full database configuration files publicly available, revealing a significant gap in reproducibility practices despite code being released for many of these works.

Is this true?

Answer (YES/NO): YES